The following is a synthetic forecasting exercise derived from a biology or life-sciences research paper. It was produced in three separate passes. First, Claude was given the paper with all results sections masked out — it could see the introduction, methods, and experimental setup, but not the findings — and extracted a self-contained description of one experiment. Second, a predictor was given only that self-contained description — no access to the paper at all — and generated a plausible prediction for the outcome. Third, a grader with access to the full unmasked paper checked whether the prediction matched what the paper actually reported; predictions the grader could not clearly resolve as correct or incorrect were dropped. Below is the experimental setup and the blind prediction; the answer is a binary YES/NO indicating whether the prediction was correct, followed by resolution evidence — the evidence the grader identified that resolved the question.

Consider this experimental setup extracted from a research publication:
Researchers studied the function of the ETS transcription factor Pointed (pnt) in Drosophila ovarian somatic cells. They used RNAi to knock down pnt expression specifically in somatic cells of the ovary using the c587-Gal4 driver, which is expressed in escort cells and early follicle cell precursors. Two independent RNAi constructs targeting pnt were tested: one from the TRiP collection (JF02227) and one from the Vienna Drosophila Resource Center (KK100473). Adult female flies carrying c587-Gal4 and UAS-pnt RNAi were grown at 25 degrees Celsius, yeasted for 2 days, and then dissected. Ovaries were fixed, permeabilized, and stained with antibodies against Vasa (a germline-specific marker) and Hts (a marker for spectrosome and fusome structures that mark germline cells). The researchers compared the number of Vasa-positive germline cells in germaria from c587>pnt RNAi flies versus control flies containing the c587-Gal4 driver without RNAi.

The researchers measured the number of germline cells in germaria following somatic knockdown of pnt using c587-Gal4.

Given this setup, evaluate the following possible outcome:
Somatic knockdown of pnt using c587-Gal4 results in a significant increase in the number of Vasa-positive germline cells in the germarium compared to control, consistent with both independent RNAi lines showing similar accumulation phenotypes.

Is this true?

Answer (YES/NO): YES